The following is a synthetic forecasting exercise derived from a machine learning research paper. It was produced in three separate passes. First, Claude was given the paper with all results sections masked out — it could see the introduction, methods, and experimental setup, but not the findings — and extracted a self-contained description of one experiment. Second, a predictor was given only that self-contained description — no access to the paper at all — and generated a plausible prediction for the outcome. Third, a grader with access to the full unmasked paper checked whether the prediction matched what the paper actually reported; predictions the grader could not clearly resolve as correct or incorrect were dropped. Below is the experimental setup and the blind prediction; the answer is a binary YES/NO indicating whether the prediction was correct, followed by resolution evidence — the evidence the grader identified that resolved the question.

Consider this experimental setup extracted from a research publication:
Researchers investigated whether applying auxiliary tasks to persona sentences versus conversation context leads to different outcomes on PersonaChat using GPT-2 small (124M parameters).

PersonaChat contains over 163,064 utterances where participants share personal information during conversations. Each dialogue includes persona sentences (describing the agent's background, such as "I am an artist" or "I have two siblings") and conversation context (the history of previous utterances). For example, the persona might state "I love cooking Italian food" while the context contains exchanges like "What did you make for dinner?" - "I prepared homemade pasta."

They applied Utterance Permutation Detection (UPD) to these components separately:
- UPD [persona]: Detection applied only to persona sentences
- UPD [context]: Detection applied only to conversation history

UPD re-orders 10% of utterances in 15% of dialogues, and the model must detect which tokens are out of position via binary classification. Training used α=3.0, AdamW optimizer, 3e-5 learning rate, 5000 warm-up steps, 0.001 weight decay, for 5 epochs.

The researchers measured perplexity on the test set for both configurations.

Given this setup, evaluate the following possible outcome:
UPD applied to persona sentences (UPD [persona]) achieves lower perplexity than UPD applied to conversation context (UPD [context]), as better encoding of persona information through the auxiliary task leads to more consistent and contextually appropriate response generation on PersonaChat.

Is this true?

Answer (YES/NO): YES